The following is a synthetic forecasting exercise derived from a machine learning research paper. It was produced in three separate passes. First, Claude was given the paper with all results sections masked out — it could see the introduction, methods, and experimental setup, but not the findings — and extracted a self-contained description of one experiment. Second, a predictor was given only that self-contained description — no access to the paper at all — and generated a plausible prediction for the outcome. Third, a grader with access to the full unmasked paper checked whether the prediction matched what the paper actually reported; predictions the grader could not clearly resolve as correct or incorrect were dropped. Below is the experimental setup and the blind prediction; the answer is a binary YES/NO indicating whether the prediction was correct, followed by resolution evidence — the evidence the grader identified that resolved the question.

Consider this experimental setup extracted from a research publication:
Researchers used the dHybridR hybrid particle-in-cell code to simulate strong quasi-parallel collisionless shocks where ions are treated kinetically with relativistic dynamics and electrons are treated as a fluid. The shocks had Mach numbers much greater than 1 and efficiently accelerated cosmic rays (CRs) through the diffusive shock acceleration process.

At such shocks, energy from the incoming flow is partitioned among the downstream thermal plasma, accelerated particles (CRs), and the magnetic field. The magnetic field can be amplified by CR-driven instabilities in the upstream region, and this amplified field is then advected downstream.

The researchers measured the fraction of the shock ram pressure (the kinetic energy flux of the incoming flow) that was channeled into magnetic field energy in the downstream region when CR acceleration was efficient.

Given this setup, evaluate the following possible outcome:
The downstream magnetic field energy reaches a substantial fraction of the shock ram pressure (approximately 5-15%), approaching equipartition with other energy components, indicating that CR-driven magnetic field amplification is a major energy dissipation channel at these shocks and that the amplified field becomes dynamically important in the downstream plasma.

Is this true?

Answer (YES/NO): NO